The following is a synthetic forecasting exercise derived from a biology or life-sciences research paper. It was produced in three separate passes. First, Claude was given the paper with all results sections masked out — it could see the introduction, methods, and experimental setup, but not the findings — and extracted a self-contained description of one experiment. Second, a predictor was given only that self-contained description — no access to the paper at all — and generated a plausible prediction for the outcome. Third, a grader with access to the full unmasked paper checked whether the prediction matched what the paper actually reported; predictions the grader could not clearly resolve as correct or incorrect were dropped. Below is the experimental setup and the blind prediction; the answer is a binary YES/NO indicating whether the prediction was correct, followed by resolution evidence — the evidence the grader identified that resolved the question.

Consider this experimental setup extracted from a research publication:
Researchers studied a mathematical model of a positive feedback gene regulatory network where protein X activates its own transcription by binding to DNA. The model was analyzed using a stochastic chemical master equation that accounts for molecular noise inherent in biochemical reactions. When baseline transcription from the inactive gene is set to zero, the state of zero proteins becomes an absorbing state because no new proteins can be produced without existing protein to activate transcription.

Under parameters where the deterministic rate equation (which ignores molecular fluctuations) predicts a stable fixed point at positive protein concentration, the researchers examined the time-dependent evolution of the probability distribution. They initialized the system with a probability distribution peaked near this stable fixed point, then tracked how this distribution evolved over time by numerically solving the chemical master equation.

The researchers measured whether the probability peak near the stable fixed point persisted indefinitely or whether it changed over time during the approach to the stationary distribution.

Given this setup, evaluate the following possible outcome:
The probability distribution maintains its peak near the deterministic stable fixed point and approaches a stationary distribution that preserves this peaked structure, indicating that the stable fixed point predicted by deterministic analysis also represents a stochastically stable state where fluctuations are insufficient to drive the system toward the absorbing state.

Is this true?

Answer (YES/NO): NO